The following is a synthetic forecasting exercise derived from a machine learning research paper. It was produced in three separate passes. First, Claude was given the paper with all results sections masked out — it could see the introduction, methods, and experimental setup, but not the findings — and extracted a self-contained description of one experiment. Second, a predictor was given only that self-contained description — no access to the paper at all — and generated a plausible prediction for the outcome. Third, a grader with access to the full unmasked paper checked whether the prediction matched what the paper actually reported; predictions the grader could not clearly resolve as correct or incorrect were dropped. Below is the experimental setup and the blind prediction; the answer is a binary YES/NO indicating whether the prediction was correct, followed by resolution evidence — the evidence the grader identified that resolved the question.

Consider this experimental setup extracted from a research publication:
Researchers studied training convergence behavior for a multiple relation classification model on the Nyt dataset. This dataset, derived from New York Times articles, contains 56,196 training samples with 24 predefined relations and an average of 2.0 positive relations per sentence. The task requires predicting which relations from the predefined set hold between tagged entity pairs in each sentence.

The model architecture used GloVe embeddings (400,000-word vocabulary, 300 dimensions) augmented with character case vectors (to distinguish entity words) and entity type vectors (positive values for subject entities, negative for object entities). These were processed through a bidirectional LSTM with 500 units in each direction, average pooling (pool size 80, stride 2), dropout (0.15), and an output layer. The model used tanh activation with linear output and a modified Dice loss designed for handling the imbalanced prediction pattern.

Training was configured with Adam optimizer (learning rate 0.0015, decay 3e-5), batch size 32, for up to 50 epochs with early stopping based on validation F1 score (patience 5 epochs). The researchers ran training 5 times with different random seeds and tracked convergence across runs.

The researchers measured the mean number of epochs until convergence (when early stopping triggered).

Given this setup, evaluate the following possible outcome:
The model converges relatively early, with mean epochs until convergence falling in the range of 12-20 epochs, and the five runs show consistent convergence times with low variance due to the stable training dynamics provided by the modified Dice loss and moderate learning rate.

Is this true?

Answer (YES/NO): NO